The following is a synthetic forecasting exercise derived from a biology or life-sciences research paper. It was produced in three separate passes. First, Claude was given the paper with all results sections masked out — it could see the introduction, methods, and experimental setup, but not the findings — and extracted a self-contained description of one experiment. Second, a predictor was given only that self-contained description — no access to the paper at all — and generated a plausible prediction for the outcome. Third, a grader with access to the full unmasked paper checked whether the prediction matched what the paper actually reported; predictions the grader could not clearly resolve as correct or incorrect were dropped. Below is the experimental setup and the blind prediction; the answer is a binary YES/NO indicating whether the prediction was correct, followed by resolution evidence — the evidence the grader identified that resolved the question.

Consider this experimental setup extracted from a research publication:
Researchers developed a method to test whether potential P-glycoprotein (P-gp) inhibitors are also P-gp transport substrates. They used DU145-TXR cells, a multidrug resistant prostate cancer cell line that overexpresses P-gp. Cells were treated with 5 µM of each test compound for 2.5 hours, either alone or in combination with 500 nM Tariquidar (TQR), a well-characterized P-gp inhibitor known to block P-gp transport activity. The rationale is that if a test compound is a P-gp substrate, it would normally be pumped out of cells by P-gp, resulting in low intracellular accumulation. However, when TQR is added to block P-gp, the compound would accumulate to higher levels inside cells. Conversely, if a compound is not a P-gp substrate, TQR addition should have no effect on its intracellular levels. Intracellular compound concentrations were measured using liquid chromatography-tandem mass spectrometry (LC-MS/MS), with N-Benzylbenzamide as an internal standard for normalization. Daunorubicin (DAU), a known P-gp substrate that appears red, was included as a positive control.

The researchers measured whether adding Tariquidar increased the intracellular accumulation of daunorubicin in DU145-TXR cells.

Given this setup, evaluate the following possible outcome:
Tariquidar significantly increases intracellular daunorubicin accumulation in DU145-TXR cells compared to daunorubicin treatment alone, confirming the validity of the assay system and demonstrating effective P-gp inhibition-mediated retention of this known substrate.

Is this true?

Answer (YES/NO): YES